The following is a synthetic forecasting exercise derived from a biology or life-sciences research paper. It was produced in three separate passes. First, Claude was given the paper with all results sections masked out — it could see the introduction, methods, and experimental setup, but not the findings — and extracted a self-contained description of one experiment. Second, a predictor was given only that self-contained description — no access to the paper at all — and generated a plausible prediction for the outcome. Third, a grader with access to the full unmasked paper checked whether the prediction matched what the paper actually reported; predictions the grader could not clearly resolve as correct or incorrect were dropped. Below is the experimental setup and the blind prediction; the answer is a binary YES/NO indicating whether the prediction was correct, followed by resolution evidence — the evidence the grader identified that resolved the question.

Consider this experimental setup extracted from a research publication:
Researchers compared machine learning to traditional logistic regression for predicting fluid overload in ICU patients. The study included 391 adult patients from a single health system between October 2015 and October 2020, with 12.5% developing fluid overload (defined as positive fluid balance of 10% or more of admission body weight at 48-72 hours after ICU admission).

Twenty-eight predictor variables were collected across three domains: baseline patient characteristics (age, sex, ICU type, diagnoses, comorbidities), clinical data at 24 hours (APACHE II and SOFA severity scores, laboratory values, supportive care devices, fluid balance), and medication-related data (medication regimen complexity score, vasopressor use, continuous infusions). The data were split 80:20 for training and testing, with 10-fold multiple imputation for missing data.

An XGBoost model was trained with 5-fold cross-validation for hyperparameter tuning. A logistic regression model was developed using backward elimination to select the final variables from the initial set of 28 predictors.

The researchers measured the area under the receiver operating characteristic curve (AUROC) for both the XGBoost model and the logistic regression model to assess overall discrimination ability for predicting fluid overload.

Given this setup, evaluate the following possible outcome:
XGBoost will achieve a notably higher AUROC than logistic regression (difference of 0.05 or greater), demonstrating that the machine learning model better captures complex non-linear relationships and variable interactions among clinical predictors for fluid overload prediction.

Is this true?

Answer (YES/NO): NO